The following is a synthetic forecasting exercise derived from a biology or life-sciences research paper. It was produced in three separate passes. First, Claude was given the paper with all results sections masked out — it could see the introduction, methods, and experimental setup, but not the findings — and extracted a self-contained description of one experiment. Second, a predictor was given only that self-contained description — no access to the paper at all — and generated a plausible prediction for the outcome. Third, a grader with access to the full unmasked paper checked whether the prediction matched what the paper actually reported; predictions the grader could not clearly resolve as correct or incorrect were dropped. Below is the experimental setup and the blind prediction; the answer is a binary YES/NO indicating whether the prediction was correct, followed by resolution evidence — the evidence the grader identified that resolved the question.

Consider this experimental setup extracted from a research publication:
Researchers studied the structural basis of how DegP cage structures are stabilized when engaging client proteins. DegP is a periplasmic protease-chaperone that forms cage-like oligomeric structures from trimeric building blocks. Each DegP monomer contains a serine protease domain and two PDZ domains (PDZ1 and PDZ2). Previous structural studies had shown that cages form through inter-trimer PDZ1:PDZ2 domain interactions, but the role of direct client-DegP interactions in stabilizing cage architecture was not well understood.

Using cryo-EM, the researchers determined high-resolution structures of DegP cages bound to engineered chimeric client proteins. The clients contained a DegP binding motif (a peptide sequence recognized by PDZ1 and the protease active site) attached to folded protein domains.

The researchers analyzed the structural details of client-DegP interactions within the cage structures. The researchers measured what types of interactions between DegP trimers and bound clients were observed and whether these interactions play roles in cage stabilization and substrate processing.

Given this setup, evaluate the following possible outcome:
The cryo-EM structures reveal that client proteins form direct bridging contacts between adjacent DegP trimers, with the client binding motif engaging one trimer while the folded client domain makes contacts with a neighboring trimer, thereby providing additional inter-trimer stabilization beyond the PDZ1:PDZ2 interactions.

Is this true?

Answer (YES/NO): NO